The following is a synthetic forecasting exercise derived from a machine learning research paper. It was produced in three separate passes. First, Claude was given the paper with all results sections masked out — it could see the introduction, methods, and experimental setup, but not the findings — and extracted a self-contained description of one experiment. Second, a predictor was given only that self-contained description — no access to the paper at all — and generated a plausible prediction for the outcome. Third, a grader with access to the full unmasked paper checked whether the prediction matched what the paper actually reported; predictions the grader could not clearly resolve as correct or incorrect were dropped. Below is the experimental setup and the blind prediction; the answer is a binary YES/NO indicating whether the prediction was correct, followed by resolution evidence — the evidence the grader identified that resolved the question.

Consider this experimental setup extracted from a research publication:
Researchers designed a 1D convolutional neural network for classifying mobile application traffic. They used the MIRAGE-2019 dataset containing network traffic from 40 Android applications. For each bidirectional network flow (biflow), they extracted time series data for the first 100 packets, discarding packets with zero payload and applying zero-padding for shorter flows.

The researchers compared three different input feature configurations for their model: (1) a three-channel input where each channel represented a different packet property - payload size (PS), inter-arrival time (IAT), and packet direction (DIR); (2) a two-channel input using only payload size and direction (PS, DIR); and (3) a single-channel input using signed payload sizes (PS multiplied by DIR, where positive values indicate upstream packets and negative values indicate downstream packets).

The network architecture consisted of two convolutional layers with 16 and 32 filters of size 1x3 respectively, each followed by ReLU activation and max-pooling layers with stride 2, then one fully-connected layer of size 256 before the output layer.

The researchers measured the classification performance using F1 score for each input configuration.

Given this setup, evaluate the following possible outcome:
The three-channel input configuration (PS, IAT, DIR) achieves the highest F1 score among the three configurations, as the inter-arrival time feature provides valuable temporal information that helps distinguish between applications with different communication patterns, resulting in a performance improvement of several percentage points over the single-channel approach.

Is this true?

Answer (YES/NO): YES